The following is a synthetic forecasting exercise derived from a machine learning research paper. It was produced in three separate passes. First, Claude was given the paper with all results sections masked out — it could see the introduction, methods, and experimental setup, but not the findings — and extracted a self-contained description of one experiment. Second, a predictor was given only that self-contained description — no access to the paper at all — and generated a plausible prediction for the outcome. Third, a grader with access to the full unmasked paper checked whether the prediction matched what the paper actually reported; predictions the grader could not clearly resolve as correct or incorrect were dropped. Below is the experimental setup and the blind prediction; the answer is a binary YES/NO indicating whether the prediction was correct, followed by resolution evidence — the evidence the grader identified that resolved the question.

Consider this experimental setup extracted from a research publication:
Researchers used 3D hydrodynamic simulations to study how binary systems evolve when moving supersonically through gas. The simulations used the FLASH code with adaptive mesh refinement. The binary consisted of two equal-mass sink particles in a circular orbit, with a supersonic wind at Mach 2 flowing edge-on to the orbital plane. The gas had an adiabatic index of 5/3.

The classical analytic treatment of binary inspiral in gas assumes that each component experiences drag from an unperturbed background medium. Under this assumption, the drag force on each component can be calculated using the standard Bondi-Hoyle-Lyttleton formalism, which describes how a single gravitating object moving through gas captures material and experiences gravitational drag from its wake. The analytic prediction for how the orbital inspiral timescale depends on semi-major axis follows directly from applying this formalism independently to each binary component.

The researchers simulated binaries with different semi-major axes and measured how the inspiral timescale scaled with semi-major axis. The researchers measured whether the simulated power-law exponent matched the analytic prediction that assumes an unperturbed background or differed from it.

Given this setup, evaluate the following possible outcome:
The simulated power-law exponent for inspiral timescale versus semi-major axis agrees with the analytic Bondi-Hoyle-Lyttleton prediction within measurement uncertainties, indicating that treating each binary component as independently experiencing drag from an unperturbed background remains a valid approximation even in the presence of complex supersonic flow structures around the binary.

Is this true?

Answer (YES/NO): NO